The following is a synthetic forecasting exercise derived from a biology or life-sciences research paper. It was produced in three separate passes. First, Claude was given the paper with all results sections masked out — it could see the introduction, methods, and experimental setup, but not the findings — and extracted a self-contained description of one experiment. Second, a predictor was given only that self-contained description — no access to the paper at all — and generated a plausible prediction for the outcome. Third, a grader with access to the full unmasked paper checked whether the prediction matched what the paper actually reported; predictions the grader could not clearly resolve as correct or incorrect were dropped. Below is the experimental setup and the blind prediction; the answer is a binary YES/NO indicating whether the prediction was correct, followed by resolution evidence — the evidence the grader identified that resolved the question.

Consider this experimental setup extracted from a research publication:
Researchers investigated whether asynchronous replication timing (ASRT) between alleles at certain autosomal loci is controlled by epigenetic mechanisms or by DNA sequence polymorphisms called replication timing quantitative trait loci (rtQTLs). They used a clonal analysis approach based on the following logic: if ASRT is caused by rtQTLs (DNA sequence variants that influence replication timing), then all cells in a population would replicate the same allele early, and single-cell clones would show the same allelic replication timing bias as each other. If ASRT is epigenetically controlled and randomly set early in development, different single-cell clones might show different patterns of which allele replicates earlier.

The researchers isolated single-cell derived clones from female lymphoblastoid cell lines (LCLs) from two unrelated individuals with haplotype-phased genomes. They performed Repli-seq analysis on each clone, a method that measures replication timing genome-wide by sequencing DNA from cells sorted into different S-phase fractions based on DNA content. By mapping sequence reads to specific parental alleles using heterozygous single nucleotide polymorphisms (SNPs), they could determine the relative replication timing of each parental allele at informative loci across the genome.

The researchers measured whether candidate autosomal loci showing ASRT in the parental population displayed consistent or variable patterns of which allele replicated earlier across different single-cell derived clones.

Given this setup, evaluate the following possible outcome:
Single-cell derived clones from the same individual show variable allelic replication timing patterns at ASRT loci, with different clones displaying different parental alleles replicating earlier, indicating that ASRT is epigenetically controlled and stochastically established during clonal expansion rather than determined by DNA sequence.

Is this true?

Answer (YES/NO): YES